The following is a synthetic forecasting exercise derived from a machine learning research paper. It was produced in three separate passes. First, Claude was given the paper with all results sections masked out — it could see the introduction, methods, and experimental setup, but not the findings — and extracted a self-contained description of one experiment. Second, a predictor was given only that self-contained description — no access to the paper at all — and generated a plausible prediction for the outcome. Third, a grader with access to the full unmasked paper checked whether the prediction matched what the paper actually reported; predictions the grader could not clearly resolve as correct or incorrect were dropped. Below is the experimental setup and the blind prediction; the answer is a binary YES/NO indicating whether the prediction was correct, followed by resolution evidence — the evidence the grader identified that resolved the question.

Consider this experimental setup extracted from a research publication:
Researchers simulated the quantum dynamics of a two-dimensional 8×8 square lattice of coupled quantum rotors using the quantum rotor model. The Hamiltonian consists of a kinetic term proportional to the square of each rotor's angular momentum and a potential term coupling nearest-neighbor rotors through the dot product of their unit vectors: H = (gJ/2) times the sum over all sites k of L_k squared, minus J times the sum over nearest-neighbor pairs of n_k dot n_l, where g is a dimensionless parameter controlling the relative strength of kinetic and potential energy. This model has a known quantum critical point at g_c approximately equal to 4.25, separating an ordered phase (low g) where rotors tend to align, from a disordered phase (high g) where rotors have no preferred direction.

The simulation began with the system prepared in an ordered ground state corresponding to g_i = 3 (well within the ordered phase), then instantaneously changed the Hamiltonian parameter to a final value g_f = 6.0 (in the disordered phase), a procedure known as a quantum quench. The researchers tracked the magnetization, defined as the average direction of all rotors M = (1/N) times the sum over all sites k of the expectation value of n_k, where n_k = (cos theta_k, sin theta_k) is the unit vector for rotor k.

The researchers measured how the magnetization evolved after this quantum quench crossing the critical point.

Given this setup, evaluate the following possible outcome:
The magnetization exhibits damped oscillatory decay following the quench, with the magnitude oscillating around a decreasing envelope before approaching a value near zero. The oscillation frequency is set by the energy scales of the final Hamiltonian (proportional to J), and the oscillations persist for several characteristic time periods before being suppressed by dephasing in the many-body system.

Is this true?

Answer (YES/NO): NO